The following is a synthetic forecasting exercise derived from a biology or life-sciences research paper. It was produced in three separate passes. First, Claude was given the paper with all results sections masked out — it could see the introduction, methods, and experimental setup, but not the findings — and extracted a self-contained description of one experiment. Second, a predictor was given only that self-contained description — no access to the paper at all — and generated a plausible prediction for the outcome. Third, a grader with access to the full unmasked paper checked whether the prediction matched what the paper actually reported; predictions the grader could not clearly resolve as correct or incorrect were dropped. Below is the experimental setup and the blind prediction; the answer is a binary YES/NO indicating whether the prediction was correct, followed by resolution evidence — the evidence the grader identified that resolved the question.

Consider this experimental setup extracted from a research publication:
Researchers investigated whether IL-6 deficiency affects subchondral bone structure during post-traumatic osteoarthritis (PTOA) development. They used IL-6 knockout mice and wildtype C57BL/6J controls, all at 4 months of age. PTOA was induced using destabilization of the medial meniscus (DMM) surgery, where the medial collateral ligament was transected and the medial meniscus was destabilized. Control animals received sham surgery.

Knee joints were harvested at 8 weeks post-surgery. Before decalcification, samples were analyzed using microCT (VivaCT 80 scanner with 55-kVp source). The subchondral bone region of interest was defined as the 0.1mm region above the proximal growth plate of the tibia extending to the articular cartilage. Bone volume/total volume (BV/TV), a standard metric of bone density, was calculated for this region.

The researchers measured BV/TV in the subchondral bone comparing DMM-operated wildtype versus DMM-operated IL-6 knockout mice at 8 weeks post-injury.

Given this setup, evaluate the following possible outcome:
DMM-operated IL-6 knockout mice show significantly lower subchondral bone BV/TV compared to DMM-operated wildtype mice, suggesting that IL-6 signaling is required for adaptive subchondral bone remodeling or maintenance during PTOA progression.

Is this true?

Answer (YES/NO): NO